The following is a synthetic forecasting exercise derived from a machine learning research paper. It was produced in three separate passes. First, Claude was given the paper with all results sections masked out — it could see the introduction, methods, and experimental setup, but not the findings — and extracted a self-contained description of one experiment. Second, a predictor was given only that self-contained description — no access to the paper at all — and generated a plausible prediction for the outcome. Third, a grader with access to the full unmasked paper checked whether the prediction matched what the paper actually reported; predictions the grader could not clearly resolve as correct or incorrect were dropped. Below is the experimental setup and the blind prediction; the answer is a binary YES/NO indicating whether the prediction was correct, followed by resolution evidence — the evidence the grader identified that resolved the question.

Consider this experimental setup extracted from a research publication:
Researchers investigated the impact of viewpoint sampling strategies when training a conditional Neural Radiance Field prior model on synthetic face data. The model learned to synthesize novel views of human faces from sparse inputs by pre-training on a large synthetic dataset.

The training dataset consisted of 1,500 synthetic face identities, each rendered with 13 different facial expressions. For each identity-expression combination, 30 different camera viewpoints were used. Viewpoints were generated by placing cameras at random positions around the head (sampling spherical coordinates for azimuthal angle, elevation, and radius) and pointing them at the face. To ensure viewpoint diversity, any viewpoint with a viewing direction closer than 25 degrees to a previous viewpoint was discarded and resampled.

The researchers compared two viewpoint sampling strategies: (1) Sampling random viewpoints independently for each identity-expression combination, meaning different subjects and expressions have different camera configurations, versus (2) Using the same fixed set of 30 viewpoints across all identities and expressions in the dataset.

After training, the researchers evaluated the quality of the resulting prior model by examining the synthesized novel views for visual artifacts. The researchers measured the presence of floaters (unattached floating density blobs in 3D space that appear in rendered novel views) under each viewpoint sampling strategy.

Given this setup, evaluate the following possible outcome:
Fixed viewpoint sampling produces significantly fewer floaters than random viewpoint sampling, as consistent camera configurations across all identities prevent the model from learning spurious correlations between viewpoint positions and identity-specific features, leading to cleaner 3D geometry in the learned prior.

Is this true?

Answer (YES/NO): NO